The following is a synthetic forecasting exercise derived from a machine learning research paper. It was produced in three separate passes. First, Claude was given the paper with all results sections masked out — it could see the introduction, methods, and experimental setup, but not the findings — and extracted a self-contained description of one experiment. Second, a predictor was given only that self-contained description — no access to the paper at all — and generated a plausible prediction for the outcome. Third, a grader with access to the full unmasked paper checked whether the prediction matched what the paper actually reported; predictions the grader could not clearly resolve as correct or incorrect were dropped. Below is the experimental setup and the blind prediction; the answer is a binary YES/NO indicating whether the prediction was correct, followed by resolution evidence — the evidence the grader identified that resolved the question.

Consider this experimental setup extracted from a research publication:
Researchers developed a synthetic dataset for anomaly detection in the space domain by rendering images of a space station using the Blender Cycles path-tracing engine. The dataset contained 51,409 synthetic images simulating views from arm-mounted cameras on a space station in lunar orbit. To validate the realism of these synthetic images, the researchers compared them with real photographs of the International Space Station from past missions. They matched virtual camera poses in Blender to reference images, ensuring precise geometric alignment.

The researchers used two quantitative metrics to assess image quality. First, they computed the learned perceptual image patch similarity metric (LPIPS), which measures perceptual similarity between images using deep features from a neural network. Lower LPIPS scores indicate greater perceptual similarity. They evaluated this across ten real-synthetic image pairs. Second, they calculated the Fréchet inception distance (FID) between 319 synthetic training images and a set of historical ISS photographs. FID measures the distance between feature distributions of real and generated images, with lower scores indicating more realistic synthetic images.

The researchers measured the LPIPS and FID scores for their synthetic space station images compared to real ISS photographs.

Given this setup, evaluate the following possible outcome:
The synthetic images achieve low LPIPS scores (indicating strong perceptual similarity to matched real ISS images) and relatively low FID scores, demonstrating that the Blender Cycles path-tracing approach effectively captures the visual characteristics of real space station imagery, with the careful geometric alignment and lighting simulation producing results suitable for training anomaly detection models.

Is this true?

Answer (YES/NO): YES